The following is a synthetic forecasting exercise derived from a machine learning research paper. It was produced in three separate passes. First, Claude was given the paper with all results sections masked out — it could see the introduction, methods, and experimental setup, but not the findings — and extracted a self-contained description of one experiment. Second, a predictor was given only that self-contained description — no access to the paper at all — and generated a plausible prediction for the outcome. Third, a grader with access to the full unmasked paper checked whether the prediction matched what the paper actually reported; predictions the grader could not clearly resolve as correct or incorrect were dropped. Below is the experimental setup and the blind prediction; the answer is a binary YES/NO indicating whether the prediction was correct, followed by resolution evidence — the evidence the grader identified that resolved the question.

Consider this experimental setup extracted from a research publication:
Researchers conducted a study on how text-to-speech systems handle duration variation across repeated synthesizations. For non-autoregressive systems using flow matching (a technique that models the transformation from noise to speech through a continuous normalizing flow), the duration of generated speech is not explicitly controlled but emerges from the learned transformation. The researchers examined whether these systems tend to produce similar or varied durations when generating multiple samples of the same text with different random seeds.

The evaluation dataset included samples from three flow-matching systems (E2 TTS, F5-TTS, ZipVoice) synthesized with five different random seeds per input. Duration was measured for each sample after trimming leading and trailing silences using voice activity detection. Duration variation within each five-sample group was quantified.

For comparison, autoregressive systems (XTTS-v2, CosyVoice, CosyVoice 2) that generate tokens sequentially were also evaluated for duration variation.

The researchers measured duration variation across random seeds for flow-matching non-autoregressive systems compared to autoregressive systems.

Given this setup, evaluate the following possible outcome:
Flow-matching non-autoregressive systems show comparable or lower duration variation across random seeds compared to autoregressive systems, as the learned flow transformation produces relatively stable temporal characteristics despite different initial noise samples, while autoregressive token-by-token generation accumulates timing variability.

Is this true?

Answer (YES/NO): YES